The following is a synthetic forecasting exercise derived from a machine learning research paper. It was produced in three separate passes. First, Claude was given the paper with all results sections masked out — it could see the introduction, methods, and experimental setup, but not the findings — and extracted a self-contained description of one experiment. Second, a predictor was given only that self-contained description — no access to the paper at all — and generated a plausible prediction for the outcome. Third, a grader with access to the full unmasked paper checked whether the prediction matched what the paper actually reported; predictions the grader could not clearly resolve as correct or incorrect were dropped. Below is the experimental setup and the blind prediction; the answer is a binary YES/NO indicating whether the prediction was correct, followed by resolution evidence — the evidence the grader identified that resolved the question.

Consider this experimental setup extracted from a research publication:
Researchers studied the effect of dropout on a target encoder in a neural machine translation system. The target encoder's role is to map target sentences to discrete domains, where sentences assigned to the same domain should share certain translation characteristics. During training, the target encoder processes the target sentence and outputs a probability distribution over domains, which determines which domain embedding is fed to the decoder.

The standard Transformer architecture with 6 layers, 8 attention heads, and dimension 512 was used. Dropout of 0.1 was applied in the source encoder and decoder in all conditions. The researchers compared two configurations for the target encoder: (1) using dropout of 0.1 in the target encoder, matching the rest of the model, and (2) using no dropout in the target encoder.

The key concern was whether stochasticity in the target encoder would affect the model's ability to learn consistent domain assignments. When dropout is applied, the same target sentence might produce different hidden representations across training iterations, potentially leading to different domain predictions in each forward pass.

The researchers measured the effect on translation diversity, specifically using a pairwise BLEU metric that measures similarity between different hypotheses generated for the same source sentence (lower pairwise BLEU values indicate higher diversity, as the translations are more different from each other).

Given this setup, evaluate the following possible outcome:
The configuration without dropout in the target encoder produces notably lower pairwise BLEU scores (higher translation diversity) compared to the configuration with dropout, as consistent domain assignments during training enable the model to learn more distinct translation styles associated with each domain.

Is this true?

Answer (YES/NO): YES